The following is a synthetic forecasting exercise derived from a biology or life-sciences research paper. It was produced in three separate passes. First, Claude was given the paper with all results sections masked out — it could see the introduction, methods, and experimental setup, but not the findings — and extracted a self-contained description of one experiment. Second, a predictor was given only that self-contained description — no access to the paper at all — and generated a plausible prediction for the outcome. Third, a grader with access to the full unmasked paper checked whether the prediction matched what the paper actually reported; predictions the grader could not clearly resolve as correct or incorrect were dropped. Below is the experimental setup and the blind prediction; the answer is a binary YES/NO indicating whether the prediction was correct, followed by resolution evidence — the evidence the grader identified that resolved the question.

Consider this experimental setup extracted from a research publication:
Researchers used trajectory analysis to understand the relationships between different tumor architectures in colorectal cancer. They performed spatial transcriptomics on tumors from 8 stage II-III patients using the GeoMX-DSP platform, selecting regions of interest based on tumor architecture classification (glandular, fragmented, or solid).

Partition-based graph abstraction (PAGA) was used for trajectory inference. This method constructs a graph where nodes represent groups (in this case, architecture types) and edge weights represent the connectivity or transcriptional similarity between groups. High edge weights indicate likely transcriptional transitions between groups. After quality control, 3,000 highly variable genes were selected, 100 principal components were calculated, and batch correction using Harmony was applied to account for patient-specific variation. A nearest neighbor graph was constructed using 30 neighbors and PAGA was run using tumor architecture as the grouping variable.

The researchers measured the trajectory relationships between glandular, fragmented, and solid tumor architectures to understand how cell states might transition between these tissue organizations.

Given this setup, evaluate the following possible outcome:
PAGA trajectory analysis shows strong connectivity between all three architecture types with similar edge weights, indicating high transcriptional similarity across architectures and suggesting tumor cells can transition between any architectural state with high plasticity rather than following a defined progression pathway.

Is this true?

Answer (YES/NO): NO